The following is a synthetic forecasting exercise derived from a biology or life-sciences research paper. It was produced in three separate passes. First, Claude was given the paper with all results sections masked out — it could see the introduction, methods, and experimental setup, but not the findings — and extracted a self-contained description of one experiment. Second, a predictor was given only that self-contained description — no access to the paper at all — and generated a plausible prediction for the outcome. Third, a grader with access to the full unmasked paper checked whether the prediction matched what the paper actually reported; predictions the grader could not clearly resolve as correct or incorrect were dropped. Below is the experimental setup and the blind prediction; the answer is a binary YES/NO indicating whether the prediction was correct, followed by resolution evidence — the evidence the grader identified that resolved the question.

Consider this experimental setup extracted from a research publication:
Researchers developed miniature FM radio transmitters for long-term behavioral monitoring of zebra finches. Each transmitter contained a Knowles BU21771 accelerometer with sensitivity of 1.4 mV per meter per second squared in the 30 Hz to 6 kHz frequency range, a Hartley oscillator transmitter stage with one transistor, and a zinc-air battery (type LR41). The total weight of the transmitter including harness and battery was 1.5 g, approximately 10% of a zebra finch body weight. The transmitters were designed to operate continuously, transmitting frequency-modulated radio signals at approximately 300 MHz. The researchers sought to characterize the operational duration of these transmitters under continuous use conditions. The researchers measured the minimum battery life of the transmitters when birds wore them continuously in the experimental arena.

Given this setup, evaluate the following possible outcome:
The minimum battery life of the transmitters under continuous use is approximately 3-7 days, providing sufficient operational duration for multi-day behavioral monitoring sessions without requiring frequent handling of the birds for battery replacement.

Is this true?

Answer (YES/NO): NO